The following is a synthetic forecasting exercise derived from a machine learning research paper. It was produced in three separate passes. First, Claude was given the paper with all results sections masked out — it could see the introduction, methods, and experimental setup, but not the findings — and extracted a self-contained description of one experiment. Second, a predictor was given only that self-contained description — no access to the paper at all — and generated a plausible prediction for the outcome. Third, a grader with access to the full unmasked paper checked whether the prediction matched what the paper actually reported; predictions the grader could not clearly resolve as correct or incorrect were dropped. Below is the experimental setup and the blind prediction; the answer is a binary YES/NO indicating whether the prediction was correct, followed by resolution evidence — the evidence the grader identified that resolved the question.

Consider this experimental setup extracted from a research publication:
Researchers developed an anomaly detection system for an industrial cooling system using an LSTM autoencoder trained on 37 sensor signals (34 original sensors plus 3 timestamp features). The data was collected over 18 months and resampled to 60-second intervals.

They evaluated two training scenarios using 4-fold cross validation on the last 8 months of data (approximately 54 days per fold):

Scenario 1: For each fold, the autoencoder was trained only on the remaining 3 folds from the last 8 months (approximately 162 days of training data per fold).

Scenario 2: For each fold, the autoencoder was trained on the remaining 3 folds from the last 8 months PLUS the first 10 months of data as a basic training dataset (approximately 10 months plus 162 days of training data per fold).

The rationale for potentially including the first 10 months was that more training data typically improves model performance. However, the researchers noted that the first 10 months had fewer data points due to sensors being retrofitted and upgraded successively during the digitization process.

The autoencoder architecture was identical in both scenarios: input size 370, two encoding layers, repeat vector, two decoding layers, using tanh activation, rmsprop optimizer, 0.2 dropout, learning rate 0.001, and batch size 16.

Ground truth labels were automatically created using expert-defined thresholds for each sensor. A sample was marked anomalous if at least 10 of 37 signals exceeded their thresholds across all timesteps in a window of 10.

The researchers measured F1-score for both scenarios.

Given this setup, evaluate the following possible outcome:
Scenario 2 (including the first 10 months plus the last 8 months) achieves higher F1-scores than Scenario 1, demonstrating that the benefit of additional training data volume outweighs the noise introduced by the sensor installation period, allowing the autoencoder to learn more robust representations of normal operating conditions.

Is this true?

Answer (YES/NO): NO